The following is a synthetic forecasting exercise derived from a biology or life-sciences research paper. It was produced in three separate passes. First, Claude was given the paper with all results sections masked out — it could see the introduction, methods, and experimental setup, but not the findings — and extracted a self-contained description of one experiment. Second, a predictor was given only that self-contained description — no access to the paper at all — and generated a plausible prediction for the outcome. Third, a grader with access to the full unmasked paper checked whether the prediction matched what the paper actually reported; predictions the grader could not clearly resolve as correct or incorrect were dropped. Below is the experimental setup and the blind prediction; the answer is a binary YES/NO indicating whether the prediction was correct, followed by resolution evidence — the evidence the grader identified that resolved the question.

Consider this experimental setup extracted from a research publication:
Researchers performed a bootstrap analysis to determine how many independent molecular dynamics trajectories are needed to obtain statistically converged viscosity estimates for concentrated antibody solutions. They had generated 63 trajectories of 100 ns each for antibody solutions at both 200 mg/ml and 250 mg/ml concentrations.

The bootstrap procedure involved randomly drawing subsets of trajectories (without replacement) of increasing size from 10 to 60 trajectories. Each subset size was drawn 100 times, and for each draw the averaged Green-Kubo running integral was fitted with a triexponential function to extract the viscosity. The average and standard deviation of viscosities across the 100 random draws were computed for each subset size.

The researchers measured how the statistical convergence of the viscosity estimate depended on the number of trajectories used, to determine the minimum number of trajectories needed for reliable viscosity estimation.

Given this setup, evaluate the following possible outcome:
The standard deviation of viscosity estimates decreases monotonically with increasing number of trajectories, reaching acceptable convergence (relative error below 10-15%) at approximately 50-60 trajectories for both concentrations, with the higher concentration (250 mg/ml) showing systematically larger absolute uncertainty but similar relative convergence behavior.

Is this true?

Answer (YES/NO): NO